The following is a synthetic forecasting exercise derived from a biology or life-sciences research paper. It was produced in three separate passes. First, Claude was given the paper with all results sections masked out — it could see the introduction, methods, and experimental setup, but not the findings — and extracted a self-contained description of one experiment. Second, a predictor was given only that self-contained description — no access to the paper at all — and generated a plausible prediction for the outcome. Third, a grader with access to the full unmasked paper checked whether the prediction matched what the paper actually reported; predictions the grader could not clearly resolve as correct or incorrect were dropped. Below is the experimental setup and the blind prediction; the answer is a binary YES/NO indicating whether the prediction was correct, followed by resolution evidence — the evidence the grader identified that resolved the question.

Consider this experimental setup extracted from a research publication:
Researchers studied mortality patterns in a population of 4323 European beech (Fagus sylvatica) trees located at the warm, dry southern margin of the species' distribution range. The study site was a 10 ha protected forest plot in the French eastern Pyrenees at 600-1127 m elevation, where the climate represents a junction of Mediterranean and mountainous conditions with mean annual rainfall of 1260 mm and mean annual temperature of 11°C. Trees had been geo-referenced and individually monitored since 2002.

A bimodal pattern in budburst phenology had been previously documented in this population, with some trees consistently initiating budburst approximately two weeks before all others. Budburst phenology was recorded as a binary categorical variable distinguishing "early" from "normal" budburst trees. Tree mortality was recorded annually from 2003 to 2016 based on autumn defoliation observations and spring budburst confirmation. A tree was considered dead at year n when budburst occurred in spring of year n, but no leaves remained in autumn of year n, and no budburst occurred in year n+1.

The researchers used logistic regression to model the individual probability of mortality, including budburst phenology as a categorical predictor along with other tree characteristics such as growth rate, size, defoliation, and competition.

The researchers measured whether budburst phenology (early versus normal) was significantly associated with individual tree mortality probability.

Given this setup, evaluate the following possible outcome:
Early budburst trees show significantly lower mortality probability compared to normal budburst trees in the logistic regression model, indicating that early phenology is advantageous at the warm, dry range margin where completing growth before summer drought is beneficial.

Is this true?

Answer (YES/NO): NO